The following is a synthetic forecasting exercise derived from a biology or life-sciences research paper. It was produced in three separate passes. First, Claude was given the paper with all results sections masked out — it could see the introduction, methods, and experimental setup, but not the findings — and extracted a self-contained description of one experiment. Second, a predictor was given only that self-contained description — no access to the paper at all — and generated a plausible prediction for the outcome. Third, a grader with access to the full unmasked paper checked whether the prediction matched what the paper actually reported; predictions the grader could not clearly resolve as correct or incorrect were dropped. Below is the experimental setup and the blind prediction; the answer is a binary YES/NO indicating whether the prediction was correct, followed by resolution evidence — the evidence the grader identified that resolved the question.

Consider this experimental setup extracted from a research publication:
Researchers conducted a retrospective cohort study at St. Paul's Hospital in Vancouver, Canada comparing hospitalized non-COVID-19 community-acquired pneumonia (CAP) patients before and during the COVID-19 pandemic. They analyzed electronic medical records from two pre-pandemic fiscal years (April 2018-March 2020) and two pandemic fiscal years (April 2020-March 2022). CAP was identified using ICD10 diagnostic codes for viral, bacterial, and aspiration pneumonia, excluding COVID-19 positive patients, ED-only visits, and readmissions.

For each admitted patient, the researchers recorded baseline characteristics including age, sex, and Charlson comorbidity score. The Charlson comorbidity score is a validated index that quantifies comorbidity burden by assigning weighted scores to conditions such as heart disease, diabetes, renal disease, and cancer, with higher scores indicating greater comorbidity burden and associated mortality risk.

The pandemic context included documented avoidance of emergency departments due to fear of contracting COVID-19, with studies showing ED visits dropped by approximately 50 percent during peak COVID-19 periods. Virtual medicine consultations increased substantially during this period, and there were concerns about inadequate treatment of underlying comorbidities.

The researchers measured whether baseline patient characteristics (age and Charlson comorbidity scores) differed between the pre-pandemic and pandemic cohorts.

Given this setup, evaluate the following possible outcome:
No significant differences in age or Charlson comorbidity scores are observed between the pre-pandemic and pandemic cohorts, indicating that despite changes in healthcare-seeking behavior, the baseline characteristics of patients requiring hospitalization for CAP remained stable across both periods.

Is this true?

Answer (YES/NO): YES